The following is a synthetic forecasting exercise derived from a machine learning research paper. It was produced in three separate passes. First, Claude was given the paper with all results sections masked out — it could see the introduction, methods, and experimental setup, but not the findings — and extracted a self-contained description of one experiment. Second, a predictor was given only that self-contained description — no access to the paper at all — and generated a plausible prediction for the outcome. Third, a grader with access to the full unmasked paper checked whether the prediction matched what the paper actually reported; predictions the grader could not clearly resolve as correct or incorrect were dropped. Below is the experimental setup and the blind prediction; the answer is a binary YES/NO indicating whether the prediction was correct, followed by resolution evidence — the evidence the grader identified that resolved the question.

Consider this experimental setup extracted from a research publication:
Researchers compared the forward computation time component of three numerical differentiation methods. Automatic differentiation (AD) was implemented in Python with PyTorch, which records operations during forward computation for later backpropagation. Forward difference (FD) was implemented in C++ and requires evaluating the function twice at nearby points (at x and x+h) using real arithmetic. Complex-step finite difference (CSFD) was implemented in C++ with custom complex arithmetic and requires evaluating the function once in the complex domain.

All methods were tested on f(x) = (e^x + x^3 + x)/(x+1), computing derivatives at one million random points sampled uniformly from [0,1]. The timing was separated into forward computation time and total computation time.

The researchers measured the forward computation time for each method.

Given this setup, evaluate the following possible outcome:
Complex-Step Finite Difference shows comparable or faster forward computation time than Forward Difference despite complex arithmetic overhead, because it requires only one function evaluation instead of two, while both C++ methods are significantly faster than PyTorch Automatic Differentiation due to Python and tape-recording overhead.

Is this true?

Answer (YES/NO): NO